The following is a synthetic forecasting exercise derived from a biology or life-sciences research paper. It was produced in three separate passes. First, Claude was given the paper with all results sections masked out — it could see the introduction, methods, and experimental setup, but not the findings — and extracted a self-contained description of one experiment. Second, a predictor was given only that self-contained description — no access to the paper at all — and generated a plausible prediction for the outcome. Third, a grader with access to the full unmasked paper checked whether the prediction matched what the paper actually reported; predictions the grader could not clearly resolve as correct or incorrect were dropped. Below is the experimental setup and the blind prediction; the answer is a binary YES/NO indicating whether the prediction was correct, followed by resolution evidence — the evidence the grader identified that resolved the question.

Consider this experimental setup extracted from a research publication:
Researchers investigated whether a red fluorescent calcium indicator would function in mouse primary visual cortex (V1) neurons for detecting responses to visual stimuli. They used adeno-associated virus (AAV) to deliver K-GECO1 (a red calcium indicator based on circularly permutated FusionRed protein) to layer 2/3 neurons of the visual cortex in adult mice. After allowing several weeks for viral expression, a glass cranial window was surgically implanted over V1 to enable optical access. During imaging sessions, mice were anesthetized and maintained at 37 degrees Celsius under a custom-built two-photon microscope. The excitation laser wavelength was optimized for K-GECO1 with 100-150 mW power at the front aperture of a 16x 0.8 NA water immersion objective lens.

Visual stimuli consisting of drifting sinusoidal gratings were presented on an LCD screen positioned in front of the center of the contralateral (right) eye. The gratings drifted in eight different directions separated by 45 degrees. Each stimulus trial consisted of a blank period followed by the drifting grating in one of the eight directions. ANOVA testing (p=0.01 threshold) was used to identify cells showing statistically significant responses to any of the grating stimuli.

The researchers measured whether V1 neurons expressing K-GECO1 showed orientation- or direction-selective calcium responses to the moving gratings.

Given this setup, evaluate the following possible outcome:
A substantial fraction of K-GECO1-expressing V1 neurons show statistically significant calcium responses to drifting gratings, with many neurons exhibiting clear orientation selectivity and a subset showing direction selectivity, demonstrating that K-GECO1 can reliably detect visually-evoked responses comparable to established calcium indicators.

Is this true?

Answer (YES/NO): NO